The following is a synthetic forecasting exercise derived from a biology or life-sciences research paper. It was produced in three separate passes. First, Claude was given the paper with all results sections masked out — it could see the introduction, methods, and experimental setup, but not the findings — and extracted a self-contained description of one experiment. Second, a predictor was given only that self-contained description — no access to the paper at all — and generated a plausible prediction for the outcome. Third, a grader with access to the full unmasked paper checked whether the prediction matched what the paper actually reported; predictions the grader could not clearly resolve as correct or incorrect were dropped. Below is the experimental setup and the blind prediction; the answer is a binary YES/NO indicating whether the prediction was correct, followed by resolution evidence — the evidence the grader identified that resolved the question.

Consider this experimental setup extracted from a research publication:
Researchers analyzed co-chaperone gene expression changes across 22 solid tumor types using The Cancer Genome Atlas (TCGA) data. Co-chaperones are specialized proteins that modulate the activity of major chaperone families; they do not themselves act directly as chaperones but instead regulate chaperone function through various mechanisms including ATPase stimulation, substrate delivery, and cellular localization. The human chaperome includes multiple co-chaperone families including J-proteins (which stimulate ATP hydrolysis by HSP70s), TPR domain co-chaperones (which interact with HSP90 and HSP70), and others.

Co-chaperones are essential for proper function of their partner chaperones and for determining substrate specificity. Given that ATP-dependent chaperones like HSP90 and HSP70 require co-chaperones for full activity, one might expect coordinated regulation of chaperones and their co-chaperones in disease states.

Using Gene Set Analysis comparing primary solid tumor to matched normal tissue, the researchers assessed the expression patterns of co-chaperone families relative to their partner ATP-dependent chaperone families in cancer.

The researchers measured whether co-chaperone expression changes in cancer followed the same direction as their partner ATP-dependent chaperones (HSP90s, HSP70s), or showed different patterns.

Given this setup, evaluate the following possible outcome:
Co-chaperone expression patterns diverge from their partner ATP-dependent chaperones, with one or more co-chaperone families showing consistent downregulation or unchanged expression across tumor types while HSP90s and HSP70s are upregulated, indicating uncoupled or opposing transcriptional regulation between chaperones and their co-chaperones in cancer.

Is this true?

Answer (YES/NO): NO